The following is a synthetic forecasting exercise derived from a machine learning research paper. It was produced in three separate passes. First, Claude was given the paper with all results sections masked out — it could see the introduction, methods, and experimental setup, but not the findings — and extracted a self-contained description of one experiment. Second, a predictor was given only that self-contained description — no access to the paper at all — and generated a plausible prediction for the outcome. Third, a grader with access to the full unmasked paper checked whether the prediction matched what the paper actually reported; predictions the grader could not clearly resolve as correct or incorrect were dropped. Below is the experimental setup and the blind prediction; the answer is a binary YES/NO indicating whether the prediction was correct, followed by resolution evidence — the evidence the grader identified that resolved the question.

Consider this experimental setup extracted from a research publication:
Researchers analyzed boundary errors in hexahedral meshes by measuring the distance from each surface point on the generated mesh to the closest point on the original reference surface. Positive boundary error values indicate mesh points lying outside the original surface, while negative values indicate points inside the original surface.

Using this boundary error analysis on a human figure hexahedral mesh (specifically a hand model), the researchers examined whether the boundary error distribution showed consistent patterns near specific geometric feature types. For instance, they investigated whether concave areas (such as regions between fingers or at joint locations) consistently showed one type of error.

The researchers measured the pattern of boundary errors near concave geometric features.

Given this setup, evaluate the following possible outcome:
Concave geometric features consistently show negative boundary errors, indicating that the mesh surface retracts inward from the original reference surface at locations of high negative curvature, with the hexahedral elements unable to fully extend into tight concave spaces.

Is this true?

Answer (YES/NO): NO